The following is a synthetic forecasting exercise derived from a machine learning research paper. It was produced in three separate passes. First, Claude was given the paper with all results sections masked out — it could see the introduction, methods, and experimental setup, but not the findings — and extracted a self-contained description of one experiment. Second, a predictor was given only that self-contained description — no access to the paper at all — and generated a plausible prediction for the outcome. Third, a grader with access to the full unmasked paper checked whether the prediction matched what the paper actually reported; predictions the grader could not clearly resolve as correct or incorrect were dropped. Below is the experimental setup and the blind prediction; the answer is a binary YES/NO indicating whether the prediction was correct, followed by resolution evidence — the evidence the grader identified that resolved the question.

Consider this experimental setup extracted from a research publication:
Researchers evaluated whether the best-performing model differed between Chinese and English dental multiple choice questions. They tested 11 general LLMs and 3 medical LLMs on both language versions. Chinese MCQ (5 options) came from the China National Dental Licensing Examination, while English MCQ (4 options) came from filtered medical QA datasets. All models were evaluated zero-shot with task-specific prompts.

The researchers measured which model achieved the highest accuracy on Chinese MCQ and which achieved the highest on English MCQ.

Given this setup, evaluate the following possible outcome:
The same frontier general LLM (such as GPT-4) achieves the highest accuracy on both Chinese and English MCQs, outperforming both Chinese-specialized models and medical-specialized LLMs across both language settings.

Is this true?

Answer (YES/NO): NO